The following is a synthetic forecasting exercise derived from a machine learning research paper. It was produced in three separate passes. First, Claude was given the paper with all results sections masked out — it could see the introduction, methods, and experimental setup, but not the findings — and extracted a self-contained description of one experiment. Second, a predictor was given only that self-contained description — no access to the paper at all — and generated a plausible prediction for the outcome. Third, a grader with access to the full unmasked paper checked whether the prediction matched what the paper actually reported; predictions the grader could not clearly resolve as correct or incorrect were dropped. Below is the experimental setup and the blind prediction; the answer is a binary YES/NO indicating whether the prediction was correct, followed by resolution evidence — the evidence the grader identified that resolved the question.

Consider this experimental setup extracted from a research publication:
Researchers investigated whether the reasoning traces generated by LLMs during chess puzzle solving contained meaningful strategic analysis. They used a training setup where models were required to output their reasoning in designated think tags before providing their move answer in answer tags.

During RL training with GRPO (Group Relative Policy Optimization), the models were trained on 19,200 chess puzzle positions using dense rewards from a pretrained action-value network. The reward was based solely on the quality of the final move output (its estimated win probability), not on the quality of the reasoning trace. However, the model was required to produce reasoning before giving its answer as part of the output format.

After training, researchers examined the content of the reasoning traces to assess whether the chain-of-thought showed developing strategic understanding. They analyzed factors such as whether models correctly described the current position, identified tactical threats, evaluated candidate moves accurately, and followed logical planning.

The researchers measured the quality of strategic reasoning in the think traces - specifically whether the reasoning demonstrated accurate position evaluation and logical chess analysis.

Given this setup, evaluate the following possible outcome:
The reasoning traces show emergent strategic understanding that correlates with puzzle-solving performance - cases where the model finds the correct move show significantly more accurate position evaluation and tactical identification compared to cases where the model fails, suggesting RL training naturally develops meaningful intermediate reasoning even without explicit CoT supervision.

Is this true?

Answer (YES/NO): NO